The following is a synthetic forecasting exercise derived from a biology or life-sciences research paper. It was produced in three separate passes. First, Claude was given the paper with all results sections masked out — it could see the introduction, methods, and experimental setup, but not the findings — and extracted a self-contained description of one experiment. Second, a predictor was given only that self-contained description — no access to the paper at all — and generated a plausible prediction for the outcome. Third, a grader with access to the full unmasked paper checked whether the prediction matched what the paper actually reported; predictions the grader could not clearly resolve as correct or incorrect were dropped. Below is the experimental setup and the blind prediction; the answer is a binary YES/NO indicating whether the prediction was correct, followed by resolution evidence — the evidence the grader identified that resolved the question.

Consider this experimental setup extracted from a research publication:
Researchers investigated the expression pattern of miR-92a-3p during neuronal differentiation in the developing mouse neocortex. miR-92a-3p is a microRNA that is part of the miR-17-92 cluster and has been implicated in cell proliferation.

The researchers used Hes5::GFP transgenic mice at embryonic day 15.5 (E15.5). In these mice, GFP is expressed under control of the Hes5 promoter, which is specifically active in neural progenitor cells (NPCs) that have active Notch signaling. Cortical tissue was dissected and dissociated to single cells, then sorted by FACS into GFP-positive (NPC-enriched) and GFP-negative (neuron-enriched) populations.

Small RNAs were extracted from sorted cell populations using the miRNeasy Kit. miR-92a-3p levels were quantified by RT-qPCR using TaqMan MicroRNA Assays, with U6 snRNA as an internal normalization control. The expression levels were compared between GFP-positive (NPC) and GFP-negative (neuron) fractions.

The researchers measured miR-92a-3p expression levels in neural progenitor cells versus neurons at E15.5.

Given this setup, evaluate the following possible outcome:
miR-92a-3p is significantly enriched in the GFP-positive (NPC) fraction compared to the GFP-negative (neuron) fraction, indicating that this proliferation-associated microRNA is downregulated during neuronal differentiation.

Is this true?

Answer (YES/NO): YES